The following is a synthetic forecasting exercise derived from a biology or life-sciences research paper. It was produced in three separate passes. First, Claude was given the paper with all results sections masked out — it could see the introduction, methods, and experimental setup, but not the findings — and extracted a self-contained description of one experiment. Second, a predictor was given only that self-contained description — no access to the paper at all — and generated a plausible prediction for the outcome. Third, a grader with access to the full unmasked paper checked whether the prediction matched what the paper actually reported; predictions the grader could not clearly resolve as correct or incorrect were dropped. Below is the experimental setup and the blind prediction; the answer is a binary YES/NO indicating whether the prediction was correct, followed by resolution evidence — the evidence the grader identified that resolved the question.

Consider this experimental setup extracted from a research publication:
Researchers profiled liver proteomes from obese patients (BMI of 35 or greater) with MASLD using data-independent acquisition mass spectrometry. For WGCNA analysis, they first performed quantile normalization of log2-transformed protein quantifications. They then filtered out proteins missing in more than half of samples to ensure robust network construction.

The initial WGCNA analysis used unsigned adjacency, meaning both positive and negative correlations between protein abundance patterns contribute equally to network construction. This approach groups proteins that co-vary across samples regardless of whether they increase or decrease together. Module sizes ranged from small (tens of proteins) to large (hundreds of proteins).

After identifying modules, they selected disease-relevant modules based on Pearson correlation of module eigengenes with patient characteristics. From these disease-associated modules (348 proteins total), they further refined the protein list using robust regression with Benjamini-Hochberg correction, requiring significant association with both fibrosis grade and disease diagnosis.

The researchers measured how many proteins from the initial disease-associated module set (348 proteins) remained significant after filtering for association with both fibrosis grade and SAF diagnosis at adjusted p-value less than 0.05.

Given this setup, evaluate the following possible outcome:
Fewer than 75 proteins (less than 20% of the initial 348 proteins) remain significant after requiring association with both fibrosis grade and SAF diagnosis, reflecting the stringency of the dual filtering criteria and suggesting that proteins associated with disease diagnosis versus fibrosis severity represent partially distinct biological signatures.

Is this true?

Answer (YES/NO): NO